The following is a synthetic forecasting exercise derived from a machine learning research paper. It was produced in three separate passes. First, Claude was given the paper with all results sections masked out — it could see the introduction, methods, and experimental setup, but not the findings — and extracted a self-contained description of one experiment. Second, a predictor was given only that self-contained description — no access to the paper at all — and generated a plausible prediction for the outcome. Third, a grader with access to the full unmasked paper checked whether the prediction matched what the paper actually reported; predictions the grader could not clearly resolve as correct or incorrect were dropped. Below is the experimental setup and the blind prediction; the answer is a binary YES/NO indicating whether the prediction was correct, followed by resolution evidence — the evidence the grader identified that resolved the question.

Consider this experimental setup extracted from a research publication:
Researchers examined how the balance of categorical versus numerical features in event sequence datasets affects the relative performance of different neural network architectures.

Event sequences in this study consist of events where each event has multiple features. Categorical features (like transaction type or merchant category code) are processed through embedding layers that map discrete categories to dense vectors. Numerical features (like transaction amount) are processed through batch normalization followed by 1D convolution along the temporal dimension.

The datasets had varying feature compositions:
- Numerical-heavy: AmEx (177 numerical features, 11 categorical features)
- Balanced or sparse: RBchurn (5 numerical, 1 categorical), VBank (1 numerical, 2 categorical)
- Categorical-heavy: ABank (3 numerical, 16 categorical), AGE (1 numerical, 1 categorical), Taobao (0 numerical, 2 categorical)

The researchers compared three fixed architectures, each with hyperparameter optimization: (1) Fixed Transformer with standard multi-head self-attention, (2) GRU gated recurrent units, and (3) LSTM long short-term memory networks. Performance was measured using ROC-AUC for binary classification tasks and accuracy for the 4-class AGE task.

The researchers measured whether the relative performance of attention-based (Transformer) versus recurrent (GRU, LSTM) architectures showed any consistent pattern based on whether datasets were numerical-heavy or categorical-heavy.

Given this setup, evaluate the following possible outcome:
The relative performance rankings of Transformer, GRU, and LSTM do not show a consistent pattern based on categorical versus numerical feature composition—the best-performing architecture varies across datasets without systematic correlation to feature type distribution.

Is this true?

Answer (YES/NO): YES